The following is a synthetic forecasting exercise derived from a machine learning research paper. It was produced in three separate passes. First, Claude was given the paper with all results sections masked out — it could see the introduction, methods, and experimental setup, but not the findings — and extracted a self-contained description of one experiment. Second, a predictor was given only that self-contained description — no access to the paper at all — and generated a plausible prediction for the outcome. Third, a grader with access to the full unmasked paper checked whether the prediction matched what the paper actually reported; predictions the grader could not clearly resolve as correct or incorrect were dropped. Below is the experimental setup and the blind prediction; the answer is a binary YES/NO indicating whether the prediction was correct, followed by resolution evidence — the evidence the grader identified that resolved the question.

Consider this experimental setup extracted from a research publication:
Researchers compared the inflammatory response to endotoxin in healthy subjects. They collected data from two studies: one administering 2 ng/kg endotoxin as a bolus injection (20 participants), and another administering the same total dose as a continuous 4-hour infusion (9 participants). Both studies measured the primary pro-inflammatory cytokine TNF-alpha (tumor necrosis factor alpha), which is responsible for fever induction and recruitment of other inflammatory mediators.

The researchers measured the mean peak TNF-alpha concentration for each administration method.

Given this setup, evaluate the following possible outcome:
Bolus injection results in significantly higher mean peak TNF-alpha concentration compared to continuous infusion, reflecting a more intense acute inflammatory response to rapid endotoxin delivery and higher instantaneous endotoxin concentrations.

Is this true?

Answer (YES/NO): NO